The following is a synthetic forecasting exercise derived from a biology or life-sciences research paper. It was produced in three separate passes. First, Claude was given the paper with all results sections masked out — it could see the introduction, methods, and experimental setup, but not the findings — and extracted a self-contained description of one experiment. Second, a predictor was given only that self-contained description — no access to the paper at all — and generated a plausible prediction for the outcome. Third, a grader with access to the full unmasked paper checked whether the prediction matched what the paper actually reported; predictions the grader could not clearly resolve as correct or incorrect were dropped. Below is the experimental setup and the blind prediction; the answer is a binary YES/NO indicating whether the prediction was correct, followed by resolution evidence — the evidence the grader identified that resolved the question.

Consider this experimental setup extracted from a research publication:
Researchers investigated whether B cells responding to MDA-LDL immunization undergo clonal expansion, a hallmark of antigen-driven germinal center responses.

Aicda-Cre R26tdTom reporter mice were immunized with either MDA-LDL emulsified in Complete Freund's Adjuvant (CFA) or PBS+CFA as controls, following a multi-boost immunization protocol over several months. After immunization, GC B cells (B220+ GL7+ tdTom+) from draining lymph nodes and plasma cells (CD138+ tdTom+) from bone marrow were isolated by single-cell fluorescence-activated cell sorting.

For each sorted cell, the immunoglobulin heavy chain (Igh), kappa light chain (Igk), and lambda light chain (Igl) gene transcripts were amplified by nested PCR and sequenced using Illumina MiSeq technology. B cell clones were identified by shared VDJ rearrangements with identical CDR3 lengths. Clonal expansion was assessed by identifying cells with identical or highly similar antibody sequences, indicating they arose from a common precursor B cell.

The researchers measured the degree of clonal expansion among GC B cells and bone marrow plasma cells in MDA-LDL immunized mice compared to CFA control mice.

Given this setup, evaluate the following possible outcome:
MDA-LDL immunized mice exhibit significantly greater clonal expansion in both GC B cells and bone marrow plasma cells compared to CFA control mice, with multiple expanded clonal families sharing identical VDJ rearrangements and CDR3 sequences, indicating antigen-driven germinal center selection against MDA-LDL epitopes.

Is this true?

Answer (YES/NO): NO